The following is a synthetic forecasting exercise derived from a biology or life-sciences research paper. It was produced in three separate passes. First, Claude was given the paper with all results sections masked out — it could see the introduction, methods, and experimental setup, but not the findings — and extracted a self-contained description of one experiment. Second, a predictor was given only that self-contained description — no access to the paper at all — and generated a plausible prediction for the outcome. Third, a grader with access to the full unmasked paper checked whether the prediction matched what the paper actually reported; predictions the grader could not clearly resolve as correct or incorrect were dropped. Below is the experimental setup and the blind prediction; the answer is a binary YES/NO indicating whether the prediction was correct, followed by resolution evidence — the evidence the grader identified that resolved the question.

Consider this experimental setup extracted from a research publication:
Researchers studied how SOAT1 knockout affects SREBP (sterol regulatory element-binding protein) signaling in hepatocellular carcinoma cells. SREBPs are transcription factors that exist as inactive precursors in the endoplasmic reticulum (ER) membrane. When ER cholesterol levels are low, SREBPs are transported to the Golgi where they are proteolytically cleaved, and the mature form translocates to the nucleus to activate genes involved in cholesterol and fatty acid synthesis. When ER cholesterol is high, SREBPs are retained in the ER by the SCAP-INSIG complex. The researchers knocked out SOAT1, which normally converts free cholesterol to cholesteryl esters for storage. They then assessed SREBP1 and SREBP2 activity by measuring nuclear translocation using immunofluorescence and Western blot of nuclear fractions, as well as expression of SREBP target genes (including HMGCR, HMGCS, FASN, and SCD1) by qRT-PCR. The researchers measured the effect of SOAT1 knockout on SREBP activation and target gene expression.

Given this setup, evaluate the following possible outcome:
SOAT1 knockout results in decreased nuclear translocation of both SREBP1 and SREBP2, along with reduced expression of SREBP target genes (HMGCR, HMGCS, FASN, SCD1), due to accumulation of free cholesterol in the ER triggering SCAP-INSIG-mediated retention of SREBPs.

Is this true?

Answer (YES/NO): YES